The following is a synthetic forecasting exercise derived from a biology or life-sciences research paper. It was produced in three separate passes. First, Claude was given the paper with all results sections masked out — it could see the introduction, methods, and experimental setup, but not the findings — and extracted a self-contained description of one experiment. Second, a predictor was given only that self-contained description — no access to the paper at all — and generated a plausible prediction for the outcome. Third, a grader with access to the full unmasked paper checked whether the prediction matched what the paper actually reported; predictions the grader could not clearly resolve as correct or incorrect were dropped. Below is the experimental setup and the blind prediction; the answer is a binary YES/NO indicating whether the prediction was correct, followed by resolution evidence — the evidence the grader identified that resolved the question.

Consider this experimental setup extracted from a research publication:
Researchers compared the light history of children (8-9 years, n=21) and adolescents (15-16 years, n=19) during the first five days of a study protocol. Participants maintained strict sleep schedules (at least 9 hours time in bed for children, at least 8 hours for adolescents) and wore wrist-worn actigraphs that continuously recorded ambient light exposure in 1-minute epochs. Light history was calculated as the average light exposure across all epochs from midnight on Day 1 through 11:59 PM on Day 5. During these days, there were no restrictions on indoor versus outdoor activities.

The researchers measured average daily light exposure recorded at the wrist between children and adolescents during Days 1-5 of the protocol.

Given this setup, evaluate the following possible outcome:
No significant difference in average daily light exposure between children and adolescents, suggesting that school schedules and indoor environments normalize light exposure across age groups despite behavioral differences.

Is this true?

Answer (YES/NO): NO